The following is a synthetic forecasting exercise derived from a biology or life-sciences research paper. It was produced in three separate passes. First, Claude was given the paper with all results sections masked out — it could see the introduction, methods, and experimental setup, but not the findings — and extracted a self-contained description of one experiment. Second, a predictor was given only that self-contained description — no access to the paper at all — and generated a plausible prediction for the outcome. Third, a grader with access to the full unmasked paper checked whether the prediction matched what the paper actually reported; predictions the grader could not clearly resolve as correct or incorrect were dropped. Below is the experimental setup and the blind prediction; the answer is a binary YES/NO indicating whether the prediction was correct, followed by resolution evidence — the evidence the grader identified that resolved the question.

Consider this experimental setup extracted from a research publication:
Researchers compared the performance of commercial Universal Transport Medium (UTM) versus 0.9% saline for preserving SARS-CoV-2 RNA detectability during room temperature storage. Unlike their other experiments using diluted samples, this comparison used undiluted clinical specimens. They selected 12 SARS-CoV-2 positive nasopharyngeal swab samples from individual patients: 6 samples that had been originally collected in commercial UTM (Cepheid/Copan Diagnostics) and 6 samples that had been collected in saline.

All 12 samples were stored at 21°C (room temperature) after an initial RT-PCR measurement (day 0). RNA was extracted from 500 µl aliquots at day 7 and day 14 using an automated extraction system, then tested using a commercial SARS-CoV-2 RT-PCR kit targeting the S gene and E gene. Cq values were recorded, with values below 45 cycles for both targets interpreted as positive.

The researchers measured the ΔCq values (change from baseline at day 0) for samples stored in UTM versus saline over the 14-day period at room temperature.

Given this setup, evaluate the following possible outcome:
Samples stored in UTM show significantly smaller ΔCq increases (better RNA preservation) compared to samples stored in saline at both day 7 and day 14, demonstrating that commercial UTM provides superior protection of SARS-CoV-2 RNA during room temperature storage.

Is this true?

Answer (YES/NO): NO